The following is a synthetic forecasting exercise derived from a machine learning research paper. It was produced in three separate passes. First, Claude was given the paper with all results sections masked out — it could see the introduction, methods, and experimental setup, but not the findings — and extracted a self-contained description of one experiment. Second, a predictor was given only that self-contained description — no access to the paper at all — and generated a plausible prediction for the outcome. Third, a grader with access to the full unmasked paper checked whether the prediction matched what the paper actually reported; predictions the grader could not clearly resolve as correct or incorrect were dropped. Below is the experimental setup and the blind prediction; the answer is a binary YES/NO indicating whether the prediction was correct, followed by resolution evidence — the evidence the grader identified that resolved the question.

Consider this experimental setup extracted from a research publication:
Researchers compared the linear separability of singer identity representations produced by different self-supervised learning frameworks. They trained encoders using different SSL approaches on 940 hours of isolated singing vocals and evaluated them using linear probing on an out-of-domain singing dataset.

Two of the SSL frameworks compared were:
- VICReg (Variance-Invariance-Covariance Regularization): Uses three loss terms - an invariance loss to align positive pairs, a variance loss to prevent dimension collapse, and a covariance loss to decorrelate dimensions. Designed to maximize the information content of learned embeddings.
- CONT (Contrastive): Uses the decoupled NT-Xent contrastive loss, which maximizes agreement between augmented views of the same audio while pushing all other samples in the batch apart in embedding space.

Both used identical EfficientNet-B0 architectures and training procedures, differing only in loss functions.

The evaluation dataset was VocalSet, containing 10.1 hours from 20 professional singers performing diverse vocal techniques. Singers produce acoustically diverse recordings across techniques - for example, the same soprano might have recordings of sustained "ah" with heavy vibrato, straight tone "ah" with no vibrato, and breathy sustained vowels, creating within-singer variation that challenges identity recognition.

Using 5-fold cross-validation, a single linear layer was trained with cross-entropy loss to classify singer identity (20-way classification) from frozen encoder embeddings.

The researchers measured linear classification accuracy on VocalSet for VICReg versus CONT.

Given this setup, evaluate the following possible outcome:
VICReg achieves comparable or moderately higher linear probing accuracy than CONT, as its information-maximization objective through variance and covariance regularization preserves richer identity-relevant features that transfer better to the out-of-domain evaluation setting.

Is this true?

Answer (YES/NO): NO